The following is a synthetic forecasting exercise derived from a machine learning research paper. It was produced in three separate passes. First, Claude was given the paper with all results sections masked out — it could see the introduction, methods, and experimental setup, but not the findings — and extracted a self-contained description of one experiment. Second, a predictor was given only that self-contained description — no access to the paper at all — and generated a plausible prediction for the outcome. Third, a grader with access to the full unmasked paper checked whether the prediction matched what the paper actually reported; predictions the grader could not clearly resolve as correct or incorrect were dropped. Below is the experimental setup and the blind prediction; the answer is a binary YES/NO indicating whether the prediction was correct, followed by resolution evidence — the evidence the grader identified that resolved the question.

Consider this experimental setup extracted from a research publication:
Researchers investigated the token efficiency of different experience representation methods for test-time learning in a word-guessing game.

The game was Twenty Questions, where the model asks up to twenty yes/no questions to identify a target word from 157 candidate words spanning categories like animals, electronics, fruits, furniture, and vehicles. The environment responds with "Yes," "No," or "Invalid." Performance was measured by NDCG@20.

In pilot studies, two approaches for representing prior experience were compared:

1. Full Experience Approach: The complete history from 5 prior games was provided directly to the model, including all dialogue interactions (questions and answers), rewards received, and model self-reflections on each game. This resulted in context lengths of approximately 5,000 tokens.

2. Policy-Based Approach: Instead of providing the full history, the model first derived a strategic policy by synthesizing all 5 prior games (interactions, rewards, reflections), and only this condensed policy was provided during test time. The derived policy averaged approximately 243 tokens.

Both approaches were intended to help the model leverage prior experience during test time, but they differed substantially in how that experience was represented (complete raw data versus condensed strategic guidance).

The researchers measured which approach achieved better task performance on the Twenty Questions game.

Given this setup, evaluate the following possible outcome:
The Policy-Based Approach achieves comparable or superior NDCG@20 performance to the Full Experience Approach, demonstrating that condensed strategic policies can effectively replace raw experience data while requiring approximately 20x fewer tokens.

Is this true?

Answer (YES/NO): YES